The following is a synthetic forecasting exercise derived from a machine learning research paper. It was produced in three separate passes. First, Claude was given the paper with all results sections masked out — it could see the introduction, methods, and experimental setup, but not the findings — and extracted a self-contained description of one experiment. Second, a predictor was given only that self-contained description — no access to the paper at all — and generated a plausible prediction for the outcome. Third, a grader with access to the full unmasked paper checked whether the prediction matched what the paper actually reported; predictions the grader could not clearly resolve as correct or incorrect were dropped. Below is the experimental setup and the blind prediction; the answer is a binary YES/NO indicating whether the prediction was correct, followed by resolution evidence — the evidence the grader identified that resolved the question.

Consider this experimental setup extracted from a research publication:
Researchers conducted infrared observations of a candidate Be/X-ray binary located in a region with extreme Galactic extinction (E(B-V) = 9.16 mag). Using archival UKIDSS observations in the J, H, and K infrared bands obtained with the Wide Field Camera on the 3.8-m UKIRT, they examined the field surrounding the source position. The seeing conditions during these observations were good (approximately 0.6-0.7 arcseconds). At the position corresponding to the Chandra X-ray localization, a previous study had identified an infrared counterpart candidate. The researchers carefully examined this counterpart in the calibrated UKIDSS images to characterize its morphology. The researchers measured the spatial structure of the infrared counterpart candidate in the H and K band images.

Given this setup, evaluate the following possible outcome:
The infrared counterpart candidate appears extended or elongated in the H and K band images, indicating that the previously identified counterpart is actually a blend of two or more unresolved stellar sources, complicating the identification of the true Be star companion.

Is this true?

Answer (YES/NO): YES